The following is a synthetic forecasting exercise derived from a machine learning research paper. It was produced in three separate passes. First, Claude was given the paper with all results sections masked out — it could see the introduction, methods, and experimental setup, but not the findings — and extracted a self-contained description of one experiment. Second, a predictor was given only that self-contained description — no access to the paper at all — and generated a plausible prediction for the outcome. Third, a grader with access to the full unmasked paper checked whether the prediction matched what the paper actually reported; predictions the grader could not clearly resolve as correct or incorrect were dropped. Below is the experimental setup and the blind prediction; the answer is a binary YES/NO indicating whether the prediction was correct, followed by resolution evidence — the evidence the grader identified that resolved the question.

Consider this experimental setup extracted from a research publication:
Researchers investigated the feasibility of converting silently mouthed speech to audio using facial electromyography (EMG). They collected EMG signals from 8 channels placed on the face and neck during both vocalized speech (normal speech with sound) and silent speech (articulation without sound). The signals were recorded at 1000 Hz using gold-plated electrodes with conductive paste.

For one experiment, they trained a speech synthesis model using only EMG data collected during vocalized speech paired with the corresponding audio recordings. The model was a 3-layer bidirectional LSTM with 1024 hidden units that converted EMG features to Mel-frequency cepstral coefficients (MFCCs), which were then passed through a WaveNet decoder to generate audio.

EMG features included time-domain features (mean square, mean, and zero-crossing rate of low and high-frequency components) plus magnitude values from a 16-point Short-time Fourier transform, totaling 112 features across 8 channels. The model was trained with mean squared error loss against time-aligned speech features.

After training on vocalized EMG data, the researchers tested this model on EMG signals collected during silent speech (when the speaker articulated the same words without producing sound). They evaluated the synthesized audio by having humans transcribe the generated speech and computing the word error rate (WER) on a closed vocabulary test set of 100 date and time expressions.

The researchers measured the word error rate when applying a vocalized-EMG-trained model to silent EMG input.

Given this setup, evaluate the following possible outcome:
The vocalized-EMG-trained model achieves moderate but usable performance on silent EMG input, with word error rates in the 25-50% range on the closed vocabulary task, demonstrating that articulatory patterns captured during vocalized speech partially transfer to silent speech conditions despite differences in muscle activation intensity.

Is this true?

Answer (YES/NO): NO